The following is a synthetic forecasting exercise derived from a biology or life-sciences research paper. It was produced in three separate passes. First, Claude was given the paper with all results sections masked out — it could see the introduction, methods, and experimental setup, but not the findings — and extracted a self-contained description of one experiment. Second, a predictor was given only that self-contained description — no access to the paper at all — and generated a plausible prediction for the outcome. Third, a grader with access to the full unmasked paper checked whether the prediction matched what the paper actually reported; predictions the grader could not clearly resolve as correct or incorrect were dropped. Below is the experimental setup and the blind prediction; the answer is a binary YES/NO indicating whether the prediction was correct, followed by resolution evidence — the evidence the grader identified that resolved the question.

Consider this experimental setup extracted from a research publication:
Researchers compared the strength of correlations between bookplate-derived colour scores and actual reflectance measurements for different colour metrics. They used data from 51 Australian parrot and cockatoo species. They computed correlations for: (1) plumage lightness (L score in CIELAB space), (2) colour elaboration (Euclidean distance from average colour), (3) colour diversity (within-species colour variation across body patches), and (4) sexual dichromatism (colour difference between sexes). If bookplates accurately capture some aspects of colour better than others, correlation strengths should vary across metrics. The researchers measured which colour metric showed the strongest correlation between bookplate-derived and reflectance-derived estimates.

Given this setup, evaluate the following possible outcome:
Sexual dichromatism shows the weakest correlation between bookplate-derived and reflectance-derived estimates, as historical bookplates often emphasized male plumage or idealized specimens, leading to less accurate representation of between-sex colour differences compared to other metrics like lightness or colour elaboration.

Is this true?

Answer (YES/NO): NO